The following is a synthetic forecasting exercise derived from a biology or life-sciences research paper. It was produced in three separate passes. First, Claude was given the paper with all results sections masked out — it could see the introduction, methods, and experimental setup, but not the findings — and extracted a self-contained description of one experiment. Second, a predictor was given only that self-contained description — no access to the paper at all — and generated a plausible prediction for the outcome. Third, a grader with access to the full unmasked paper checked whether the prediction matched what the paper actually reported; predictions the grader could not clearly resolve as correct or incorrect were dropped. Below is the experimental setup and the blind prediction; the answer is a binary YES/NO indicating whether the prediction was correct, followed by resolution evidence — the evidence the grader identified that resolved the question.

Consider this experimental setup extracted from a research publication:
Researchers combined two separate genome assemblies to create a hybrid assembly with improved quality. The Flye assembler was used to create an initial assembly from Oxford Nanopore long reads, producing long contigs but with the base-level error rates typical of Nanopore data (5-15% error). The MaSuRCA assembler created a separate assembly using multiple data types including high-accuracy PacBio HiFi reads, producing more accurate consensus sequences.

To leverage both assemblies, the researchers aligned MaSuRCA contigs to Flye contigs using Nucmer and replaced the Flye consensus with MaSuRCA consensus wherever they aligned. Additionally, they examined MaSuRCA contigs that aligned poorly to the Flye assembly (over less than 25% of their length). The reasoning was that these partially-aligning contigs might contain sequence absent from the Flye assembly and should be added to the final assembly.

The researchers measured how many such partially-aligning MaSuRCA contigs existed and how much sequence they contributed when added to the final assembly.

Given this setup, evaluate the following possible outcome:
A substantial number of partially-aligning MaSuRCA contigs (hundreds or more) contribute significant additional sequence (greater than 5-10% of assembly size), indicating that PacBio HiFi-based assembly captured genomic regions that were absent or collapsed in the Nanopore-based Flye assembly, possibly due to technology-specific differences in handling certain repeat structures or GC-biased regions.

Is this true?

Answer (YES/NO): NO